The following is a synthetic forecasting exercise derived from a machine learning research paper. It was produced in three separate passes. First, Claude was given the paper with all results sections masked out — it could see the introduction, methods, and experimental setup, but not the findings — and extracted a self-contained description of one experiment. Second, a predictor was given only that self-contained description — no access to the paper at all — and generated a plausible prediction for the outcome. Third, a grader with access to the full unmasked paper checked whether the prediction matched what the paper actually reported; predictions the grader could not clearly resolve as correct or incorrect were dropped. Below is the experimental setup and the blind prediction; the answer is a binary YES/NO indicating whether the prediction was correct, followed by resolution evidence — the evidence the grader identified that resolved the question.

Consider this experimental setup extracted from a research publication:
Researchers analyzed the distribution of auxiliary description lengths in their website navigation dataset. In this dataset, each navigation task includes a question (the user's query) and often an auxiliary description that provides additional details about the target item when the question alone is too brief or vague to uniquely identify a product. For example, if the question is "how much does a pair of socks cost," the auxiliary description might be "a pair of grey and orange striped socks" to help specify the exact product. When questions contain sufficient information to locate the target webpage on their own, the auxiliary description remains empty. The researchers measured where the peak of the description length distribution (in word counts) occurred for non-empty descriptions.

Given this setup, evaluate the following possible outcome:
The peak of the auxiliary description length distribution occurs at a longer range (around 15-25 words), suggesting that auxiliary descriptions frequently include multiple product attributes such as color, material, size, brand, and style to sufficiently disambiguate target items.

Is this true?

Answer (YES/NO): NO